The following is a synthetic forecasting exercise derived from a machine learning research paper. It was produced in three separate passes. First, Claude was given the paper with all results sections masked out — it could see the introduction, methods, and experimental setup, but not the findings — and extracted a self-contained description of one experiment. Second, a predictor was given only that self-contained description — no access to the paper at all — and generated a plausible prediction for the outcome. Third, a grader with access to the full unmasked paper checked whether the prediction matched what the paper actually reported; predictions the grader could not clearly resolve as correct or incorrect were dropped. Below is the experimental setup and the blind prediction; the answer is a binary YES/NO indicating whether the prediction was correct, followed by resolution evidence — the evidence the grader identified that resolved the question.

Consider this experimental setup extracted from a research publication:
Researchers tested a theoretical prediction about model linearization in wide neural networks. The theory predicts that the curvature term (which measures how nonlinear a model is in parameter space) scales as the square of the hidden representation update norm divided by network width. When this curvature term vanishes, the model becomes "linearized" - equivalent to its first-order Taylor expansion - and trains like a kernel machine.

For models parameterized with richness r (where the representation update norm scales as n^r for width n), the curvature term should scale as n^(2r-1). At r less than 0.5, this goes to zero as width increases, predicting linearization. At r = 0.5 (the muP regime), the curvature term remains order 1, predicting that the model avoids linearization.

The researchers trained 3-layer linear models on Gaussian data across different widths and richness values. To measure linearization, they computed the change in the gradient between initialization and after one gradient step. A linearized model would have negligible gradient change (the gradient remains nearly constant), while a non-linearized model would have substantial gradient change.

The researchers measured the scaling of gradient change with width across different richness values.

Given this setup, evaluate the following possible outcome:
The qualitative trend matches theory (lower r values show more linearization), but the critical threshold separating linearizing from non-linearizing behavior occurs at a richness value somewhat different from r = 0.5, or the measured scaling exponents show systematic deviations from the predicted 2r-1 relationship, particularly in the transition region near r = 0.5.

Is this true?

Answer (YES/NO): NO